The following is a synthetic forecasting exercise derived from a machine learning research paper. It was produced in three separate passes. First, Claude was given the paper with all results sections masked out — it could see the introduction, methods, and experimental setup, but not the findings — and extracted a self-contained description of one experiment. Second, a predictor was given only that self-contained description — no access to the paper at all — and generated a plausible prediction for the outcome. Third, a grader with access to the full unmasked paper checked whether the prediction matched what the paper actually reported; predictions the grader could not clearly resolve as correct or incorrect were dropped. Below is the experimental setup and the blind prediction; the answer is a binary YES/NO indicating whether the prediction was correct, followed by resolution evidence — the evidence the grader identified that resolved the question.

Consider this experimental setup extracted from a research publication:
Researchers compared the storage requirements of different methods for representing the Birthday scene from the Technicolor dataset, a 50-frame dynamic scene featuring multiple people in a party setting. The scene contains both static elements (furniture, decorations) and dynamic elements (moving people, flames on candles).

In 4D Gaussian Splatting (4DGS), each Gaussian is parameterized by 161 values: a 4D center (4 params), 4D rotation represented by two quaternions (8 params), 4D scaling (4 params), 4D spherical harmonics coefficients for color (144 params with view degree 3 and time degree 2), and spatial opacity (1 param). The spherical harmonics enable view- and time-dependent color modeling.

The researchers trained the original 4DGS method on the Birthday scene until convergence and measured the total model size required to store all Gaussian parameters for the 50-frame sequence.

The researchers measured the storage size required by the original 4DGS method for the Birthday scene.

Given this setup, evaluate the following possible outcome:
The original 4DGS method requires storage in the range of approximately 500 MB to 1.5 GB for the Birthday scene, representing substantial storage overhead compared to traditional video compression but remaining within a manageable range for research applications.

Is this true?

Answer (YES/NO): NO